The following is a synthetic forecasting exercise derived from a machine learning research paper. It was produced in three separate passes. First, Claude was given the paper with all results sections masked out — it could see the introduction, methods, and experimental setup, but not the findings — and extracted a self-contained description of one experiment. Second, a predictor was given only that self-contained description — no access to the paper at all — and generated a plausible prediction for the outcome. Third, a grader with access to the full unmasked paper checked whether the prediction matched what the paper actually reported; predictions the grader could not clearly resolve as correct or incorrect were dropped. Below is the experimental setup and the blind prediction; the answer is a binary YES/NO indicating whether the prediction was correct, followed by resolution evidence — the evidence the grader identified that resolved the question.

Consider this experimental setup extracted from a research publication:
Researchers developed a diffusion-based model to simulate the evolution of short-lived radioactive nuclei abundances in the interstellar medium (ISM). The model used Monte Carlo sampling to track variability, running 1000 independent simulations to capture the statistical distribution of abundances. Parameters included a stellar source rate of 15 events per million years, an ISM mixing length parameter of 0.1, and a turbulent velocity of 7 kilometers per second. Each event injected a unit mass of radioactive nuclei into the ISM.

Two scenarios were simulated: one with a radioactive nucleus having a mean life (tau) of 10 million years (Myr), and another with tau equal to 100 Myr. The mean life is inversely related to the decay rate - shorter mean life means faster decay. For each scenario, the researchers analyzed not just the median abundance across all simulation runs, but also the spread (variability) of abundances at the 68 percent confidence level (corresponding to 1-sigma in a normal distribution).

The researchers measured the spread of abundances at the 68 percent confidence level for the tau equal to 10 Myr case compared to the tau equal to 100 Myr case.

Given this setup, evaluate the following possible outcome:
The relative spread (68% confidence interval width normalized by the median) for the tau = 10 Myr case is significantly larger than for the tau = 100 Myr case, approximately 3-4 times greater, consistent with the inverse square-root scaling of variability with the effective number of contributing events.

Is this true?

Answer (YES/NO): NO